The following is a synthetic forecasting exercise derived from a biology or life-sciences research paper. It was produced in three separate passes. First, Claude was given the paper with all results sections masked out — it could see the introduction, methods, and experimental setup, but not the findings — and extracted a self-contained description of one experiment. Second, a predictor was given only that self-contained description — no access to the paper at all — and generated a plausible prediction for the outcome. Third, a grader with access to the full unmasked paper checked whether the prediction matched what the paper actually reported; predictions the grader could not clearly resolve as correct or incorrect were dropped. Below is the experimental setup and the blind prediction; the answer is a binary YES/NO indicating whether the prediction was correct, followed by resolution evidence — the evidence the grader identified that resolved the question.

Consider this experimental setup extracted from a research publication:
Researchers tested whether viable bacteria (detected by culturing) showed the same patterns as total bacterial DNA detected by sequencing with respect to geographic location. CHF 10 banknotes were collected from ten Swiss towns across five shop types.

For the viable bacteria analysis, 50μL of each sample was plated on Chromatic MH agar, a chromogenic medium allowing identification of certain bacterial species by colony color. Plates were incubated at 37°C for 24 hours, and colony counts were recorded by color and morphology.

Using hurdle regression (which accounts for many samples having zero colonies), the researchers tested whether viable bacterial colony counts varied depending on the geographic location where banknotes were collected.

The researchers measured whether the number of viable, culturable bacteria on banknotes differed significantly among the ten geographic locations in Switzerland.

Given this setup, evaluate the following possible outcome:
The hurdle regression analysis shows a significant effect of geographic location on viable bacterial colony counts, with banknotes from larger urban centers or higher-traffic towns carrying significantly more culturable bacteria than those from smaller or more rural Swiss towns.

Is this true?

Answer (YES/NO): NO